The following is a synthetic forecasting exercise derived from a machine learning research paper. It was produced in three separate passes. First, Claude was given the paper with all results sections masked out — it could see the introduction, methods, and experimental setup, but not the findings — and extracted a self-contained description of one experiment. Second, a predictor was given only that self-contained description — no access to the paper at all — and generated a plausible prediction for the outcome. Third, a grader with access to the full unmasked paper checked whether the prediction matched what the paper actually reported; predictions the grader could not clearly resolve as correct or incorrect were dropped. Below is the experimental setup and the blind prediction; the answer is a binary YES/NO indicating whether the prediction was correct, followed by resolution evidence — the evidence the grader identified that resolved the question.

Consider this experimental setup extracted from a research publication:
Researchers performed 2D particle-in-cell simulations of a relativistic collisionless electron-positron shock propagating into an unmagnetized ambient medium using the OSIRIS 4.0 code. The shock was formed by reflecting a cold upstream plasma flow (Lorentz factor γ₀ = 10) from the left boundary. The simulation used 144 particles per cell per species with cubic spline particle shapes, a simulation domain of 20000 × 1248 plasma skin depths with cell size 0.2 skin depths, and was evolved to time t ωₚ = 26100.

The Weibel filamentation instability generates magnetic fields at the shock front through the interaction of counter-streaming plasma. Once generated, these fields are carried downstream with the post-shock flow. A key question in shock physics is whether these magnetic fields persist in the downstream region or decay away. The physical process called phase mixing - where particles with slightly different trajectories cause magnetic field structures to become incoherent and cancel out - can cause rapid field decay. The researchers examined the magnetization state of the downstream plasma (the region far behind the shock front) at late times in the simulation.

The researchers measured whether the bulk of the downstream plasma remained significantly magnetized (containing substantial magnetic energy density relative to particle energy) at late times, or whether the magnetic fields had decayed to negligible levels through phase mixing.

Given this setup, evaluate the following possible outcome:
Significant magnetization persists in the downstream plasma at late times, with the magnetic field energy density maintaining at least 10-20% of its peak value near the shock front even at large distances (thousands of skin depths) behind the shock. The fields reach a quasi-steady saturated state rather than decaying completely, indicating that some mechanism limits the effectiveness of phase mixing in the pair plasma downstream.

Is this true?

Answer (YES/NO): NO